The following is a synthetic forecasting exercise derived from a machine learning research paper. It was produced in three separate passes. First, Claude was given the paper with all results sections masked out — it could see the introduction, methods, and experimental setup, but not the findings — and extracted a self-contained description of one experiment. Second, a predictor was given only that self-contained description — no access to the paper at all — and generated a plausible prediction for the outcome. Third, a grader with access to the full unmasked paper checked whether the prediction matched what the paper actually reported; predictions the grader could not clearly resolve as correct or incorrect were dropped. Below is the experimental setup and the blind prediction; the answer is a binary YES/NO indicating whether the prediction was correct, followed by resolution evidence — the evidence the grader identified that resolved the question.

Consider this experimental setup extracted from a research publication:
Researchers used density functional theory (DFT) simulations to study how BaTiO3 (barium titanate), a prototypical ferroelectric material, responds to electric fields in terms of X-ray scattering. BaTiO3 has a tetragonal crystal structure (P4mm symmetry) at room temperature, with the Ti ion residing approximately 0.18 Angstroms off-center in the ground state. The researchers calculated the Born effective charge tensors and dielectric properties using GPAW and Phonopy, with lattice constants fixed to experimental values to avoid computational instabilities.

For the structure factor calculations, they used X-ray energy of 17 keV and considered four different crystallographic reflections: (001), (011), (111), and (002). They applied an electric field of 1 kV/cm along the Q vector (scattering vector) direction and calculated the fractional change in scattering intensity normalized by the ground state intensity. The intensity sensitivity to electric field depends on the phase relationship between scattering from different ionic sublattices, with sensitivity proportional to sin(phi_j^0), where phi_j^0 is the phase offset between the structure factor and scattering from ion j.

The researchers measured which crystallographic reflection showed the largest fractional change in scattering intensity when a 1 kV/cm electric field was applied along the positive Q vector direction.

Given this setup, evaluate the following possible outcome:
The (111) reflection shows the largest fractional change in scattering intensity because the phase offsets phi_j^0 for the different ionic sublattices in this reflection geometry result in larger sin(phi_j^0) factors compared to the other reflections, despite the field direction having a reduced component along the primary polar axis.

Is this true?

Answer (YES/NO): YES